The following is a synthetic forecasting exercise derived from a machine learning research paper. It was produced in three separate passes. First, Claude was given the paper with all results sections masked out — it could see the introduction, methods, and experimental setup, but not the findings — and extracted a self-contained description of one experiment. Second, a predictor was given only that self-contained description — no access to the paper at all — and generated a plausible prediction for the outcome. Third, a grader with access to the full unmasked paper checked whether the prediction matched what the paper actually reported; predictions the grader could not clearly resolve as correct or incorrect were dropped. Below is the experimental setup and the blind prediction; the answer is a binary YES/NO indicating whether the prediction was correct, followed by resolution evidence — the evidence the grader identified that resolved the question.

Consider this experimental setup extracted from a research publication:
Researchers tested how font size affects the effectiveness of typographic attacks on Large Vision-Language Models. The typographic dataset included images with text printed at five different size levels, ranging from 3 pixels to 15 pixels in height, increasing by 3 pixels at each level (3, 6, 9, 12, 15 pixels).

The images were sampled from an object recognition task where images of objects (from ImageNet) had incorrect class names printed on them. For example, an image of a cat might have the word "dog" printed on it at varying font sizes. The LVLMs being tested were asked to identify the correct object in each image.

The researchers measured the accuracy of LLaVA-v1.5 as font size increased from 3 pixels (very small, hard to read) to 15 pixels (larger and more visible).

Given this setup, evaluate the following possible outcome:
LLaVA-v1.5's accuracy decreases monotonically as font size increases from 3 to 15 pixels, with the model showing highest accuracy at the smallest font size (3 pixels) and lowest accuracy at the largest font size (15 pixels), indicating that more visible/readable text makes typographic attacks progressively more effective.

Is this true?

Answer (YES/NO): YES